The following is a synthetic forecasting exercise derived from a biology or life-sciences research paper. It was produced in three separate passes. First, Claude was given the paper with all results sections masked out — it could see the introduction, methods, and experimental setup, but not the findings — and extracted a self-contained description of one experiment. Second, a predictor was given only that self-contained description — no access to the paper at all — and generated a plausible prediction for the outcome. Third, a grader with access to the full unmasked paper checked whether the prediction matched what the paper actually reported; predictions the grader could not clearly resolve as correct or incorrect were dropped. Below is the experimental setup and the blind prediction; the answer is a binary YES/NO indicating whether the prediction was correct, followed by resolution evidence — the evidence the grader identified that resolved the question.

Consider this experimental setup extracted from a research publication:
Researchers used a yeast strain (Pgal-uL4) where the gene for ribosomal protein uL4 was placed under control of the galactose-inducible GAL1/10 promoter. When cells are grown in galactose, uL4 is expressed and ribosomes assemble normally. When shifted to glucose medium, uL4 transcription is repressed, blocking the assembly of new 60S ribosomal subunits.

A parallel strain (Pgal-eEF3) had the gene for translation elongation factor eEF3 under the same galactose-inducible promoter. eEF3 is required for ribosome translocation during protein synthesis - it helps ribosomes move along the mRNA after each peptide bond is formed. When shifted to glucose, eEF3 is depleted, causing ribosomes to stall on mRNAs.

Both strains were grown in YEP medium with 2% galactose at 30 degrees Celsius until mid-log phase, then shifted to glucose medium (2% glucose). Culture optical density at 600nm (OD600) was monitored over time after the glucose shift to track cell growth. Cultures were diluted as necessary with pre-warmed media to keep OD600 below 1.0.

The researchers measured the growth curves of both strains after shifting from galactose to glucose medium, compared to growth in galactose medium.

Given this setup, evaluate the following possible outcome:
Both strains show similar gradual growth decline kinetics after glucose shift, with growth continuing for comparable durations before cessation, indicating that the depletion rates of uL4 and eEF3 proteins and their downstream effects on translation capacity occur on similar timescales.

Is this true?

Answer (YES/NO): NO